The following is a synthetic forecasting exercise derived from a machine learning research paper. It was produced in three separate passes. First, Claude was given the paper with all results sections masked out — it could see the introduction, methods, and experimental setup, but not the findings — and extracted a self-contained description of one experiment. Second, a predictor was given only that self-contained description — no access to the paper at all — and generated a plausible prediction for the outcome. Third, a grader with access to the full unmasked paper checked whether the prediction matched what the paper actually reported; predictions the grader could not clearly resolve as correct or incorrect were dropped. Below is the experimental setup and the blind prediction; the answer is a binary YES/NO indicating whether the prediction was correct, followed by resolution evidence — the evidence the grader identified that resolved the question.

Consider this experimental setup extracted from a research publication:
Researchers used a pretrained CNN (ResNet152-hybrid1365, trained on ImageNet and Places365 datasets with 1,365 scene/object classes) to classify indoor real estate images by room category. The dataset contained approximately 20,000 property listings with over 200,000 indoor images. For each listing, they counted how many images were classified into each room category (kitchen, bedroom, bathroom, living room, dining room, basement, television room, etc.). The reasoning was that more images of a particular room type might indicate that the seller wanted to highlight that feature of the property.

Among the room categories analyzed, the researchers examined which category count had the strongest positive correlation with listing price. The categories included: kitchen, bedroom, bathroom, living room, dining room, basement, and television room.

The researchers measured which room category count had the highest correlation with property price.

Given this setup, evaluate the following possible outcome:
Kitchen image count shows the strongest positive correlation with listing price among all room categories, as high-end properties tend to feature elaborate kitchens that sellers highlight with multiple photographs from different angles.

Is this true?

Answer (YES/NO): NO